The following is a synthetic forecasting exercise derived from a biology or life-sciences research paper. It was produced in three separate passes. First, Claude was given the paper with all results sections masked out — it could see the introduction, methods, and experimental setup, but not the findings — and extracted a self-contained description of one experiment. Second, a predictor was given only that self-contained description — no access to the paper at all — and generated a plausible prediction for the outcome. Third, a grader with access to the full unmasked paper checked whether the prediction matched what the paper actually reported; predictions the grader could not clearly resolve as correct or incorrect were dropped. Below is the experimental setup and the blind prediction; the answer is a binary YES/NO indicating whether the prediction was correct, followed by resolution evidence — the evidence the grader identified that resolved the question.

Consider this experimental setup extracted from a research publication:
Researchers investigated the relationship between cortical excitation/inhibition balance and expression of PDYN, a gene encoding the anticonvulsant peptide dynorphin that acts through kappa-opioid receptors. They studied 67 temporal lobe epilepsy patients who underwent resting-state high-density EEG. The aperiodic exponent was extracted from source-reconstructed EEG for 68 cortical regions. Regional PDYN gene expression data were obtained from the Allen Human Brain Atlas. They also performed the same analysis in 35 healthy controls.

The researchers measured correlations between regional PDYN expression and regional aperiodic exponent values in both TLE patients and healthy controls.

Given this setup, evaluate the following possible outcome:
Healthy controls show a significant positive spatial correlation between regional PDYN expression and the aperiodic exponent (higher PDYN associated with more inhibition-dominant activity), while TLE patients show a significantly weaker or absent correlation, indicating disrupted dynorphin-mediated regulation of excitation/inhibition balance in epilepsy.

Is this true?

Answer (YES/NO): NO